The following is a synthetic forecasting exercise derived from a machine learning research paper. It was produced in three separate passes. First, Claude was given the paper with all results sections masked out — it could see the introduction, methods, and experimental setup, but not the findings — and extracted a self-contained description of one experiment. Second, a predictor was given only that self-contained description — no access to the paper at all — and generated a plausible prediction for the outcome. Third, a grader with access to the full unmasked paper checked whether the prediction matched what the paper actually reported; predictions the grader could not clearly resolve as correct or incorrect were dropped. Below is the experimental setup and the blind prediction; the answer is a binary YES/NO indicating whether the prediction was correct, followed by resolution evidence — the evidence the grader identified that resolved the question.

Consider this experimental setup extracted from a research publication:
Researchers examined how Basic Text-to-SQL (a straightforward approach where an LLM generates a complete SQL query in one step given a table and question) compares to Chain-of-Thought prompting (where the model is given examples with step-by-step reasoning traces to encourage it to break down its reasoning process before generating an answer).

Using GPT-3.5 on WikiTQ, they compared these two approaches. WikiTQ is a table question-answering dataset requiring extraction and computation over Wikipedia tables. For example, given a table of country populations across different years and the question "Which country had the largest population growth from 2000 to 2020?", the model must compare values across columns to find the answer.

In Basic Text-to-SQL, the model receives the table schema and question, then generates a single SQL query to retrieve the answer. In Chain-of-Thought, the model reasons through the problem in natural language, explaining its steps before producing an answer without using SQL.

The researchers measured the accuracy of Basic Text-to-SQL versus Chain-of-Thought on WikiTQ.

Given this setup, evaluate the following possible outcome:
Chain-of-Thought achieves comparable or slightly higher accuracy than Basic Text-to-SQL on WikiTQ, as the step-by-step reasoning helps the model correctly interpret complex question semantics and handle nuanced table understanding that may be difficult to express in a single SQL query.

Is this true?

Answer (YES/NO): YES